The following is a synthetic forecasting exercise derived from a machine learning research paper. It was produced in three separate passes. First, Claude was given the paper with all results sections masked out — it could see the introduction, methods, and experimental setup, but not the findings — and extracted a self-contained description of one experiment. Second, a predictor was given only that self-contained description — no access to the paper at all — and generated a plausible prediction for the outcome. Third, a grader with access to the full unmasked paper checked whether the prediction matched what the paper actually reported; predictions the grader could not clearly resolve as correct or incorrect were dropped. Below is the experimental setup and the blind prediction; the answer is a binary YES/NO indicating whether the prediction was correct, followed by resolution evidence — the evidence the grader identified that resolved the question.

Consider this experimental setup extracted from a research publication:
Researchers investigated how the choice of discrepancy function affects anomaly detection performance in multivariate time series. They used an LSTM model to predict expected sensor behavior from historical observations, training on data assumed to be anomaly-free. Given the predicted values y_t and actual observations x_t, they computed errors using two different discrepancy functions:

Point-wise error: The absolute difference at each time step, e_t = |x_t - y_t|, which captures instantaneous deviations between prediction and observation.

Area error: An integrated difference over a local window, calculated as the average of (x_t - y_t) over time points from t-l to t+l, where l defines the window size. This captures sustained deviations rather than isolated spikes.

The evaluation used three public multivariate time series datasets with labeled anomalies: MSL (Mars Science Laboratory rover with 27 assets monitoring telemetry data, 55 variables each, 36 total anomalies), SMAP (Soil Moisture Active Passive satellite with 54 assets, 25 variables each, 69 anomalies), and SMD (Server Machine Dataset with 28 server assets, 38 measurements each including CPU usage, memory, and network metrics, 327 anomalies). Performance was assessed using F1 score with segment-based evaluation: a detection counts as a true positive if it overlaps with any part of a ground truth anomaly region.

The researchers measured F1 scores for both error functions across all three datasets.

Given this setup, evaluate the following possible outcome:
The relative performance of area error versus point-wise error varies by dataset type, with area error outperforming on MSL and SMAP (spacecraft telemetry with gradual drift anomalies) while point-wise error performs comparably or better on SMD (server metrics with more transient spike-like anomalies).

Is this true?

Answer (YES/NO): NO